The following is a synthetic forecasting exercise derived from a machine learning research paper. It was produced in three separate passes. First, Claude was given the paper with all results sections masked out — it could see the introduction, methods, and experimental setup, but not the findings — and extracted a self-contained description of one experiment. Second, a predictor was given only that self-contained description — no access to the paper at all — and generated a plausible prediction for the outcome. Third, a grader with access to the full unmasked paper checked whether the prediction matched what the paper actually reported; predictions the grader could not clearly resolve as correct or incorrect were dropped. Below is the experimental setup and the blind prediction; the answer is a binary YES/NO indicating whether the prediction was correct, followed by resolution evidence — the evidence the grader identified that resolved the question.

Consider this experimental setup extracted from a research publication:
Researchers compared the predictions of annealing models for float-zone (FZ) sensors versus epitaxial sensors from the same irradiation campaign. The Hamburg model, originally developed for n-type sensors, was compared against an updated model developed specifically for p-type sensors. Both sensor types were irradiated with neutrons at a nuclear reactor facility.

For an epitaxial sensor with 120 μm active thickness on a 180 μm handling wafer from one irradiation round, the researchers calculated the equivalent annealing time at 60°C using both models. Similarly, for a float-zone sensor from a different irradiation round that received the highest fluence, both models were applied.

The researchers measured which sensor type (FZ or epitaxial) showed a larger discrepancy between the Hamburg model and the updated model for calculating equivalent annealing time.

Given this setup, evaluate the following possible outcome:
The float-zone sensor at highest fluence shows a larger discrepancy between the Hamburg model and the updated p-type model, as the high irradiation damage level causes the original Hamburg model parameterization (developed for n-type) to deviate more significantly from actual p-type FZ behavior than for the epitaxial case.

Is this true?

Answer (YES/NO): YES